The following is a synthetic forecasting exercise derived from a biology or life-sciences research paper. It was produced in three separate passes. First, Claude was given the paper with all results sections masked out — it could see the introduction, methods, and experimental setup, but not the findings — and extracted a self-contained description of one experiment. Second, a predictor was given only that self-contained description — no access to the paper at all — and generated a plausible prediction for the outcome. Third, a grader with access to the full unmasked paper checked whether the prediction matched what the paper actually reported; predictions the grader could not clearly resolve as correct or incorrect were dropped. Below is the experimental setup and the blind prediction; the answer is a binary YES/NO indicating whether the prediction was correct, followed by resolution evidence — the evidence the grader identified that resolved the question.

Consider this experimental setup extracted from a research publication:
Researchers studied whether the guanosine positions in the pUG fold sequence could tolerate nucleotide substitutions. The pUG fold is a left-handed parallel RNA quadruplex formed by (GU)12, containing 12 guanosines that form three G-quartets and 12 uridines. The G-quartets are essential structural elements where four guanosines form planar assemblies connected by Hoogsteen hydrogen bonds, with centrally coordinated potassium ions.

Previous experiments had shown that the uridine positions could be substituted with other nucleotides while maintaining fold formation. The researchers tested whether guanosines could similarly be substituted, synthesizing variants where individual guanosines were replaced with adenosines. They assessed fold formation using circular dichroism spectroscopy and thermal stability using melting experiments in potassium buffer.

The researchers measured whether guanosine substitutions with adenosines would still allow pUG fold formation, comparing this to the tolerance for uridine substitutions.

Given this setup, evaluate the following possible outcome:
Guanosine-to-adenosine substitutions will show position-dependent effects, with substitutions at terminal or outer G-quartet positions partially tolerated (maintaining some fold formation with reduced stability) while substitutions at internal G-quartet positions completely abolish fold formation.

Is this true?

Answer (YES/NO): NO